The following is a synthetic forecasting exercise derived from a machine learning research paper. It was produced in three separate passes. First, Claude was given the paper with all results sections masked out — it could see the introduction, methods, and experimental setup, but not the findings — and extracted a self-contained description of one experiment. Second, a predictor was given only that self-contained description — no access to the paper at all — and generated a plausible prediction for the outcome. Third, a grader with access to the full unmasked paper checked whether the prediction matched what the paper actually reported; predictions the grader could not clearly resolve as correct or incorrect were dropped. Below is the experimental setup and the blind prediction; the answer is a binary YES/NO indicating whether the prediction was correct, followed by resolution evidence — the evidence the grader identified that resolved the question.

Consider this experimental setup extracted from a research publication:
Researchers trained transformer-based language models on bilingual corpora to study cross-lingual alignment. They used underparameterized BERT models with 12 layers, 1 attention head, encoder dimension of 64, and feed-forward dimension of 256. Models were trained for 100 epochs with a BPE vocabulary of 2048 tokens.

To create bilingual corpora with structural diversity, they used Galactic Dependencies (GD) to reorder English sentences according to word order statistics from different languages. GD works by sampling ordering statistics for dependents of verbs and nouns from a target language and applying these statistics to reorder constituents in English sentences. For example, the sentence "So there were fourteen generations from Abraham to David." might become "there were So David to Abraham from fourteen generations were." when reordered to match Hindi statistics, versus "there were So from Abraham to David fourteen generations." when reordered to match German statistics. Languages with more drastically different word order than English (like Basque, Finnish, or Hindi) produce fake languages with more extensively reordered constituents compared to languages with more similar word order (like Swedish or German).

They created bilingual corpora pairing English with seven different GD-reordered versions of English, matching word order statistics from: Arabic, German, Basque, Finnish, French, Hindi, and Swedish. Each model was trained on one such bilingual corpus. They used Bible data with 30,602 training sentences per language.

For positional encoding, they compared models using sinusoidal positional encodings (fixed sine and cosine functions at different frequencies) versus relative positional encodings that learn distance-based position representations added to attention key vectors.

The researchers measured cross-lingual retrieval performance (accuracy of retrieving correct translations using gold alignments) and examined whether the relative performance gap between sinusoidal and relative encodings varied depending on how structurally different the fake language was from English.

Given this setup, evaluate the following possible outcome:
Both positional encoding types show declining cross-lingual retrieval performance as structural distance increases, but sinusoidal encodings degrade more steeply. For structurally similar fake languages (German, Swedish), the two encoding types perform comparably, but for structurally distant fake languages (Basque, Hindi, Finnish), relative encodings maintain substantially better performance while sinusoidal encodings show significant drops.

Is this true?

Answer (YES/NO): NO